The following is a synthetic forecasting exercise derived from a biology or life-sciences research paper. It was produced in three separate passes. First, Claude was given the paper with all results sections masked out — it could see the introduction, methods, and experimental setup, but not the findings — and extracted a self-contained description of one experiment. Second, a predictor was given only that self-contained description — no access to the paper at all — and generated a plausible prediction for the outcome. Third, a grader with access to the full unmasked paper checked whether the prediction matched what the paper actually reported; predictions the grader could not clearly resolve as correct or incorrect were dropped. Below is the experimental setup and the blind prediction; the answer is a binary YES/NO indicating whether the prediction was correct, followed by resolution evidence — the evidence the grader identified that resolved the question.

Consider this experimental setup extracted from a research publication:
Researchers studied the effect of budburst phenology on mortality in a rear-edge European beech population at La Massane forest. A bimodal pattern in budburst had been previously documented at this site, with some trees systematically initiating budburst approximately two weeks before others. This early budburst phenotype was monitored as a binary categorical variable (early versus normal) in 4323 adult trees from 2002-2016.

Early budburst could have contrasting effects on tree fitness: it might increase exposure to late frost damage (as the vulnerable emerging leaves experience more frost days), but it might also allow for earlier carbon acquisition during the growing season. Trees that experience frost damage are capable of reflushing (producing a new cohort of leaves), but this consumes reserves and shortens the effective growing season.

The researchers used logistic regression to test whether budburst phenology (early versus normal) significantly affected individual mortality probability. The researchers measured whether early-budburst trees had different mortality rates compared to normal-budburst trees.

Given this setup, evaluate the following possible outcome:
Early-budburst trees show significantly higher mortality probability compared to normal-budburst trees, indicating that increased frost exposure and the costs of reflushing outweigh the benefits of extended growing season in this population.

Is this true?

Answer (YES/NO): YES